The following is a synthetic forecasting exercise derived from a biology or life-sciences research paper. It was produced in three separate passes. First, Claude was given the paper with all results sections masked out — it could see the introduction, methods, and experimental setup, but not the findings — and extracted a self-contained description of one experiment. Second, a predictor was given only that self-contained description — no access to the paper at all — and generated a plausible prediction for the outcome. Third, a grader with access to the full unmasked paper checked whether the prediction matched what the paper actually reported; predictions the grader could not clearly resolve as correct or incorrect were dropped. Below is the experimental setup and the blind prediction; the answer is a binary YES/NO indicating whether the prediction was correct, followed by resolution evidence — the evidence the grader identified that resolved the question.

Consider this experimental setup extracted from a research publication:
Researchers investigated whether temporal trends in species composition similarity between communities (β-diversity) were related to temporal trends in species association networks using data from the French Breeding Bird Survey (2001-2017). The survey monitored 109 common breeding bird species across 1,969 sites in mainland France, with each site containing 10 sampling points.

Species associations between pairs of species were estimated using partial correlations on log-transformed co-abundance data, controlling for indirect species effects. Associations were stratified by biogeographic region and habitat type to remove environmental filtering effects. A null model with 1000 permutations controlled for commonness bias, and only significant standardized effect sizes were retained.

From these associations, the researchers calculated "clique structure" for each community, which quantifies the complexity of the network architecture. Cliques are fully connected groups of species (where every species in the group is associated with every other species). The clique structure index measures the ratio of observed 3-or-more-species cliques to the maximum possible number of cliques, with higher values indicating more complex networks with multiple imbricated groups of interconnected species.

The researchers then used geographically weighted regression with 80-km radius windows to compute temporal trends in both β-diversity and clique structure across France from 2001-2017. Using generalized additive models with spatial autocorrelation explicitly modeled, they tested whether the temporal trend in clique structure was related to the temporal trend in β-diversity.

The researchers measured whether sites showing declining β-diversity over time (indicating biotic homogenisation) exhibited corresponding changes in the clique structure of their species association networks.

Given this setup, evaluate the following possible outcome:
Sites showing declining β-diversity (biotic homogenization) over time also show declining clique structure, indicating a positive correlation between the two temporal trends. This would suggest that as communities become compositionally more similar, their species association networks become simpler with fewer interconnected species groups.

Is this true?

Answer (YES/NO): NO